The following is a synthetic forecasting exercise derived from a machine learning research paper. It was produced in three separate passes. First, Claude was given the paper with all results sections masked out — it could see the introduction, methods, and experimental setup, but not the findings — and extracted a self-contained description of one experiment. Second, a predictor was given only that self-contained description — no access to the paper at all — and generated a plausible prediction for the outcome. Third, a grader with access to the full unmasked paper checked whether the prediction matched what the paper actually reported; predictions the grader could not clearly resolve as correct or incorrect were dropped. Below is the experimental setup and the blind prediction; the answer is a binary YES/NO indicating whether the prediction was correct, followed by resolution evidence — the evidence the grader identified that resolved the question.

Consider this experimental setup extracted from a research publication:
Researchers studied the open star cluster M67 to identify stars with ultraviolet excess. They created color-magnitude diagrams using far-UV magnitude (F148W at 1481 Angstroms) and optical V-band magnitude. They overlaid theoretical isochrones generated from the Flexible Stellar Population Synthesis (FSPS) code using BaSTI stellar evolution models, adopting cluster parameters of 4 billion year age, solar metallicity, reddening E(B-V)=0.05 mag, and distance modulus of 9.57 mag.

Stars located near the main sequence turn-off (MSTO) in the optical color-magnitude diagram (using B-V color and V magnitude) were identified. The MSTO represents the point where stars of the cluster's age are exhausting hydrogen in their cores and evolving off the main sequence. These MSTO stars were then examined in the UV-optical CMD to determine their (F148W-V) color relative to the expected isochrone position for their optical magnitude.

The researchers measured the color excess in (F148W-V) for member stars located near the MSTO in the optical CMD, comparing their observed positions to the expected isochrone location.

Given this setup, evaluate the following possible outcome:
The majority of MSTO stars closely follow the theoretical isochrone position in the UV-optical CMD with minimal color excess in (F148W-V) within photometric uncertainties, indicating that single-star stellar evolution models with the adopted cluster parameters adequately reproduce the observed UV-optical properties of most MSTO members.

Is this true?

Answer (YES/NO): NO